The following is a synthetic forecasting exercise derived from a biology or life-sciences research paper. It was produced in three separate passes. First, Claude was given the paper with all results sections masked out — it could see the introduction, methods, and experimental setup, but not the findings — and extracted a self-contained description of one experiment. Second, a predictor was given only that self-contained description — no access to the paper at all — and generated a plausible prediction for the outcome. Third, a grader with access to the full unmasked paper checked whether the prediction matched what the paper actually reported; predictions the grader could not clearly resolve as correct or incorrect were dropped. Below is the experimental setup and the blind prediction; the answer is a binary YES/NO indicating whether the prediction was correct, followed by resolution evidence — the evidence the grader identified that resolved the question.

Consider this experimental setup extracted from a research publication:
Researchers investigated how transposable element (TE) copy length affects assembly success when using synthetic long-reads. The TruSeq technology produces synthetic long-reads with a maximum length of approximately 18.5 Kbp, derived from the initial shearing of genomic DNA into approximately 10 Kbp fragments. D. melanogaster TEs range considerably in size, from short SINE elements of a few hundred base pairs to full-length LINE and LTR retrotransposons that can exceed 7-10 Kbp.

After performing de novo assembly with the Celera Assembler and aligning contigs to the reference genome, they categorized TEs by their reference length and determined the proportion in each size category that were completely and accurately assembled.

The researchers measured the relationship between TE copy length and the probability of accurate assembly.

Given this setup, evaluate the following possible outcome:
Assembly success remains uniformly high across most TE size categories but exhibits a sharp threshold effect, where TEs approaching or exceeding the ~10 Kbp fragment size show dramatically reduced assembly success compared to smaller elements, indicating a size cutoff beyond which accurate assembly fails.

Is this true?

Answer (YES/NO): NO